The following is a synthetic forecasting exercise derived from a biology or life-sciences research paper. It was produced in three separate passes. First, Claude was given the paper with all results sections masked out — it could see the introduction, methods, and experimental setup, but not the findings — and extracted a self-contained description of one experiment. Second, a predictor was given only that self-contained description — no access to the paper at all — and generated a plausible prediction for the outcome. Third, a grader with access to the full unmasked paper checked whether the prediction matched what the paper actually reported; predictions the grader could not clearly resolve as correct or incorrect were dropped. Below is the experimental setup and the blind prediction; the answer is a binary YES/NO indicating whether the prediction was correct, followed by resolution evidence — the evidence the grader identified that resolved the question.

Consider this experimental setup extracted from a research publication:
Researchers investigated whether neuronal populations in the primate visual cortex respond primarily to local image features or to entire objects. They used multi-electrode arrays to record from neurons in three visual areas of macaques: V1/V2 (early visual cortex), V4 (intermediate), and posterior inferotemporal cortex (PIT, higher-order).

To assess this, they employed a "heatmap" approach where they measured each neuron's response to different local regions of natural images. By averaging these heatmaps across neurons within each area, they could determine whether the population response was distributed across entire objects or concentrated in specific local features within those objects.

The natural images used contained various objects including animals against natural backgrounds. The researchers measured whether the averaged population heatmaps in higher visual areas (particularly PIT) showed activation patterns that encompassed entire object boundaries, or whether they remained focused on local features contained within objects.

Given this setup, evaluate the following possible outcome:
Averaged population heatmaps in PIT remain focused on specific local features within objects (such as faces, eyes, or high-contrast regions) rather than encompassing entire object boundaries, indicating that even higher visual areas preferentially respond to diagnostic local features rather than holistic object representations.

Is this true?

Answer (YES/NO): YES